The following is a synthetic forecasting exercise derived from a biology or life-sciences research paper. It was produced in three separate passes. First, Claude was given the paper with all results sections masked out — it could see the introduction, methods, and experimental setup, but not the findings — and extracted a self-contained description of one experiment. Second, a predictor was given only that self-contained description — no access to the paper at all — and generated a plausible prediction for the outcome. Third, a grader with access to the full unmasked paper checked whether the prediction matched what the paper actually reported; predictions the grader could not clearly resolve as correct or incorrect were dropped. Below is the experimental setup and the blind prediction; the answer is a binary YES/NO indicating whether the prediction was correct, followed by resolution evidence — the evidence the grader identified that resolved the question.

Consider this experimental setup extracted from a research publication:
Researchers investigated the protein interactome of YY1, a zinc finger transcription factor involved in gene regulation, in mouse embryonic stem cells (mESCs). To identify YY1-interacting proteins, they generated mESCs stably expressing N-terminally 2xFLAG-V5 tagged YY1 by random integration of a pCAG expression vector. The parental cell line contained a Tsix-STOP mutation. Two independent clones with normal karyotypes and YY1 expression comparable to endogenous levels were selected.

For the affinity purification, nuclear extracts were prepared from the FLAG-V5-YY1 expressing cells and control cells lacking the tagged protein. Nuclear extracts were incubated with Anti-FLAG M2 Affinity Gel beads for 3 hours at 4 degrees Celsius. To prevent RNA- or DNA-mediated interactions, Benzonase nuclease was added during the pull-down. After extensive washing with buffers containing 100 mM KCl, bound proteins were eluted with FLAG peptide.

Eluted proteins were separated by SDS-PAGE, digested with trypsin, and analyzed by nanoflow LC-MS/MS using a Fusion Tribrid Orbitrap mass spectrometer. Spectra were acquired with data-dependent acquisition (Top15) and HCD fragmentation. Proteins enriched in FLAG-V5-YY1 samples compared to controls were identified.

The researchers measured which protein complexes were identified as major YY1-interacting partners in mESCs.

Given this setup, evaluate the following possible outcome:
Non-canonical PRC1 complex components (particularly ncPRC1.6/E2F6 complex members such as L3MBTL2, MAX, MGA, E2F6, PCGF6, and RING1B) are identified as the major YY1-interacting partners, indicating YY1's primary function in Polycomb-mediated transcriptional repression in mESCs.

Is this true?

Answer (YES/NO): NO